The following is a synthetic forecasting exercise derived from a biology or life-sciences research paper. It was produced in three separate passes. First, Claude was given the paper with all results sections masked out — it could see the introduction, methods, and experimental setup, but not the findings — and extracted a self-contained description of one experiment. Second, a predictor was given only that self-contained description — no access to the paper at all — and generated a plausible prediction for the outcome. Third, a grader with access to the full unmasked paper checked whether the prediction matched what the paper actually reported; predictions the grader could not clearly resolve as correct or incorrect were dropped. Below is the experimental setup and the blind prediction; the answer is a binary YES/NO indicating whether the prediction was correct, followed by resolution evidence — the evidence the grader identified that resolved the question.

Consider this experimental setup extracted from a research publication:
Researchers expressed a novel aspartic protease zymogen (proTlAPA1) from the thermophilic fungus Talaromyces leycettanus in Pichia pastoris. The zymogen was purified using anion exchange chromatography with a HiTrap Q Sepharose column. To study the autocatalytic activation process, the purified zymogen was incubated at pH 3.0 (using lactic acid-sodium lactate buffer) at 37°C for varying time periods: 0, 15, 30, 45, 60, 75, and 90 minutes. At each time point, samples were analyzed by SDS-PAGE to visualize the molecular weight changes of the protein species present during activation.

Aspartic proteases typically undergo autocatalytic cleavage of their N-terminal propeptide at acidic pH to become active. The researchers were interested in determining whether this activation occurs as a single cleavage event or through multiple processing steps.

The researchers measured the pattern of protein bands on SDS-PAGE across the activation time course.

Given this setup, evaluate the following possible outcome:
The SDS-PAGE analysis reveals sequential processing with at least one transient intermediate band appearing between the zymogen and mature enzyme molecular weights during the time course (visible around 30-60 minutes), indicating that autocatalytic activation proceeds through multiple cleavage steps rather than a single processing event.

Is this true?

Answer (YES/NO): YES